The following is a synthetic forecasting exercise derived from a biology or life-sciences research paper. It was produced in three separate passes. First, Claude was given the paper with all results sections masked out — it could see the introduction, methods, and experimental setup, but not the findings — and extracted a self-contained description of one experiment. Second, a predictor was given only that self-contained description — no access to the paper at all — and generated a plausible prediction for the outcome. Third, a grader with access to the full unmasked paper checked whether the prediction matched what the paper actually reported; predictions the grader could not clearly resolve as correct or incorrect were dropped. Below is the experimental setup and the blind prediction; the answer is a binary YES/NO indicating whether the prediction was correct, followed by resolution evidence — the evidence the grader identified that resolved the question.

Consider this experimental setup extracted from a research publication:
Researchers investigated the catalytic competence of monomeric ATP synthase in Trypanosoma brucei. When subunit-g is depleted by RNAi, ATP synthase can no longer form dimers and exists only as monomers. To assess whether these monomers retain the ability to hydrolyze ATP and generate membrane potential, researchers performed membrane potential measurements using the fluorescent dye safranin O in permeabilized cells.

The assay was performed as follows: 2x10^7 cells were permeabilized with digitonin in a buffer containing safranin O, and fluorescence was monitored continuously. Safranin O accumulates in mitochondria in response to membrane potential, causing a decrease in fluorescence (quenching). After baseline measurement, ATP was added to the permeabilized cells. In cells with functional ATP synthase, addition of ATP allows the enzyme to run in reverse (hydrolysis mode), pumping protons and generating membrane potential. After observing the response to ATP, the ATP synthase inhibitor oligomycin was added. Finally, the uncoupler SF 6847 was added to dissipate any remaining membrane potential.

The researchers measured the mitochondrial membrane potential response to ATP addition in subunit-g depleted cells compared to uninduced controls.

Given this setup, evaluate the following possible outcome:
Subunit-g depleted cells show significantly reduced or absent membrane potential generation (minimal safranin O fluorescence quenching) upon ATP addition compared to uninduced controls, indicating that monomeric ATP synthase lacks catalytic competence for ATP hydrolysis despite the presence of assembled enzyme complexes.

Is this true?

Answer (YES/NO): NO